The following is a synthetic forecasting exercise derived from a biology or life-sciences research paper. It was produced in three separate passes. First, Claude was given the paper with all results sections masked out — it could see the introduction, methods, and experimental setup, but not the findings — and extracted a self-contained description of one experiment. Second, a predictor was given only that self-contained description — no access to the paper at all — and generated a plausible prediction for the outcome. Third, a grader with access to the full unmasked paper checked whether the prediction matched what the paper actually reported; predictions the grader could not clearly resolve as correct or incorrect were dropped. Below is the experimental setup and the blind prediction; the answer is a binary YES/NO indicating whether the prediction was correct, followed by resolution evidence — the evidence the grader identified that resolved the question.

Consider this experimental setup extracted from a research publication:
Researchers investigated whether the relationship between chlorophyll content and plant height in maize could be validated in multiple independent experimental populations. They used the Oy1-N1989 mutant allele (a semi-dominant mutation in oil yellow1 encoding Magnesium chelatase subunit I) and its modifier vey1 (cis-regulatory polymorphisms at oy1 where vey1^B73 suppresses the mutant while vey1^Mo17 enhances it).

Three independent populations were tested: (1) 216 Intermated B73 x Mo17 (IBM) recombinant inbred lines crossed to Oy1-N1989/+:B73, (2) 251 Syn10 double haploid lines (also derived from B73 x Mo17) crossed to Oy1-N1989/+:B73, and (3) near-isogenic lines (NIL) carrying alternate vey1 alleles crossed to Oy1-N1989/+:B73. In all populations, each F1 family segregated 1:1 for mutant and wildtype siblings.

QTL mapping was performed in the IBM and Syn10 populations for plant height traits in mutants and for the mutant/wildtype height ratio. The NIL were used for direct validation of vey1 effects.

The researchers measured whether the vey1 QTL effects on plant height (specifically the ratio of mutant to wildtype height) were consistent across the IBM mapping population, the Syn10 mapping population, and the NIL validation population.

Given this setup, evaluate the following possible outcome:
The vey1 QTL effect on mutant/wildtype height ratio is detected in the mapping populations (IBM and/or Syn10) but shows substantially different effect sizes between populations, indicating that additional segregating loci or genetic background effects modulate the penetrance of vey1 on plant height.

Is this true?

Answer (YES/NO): NO